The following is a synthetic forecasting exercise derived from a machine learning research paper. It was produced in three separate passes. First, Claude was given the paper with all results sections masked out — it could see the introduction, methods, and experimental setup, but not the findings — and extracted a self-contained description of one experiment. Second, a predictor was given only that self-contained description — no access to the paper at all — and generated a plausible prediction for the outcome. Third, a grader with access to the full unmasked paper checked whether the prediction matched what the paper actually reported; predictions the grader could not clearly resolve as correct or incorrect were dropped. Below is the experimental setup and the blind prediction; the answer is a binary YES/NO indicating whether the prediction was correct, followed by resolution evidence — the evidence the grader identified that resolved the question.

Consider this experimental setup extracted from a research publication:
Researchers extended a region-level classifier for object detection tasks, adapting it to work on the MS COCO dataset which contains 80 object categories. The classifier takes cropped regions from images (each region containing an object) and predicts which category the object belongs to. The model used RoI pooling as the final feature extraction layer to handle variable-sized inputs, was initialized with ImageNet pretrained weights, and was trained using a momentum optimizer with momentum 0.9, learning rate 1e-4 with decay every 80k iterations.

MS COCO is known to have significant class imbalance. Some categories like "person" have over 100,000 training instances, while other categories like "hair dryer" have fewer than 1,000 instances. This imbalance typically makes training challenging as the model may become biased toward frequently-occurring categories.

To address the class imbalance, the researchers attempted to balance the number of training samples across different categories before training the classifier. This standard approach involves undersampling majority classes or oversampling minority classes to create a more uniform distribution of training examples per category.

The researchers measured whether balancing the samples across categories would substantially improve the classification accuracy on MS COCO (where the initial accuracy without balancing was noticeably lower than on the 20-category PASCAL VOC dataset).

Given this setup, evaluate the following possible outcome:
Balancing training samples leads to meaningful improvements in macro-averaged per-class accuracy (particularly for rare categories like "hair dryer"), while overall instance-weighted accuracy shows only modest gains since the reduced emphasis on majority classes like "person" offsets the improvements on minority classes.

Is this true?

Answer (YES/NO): NO